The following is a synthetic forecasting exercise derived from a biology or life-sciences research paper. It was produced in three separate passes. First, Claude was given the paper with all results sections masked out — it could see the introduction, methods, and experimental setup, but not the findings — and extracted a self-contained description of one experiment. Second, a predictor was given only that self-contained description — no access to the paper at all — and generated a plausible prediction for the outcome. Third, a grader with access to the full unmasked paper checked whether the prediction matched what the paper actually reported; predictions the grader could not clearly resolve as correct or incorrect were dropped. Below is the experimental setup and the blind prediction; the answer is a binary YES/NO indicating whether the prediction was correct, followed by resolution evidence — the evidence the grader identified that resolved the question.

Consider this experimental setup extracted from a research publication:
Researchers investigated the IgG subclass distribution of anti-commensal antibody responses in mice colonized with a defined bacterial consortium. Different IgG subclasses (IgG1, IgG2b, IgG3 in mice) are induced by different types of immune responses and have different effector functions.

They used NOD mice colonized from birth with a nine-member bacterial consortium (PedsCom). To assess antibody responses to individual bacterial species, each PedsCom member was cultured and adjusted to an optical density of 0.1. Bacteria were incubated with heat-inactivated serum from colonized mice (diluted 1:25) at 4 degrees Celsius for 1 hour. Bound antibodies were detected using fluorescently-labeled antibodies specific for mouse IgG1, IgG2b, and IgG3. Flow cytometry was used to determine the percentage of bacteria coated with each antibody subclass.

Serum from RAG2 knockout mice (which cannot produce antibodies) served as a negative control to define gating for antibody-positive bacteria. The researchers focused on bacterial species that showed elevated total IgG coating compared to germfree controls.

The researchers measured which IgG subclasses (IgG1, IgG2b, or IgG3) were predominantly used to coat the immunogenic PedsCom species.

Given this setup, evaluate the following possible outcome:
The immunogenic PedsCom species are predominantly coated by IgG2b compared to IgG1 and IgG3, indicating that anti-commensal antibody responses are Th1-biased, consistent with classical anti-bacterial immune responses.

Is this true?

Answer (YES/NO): NO